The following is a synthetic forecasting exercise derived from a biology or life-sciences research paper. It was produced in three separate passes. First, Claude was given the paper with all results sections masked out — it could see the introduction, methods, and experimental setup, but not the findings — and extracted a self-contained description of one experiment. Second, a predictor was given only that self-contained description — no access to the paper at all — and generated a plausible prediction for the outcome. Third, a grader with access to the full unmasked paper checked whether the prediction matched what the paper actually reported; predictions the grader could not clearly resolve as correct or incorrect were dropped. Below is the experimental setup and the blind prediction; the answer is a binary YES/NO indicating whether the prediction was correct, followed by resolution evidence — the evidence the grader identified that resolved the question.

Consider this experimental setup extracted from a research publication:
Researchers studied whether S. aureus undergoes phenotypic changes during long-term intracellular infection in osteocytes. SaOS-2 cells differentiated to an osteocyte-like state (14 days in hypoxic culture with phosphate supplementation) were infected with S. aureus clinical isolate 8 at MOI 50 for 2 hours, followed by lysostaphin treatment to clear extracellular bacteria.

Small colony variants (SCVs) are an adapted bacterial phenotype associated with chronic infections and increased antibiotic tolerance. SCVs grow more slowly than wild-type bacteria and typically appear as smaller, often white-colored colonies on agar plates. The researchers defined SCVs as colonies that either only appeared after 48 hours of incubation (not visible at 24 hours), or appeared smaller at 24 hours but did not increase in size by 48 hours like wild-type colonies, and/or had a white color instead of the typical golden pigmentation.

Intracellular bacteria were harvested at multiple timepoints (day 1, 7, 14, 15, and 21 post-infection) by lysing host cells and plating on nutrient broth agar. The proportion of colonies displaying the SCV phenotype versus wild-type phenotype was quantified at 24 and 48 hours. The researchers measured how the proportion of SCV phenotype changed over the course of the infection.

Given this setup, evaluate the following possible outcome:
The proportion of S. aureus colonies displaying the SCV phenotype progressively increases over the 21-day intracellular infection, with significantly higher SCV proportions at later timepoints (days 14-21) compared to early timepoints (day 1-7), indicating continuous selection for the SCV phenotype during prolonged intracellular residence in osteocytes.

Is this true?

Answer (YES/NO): NO